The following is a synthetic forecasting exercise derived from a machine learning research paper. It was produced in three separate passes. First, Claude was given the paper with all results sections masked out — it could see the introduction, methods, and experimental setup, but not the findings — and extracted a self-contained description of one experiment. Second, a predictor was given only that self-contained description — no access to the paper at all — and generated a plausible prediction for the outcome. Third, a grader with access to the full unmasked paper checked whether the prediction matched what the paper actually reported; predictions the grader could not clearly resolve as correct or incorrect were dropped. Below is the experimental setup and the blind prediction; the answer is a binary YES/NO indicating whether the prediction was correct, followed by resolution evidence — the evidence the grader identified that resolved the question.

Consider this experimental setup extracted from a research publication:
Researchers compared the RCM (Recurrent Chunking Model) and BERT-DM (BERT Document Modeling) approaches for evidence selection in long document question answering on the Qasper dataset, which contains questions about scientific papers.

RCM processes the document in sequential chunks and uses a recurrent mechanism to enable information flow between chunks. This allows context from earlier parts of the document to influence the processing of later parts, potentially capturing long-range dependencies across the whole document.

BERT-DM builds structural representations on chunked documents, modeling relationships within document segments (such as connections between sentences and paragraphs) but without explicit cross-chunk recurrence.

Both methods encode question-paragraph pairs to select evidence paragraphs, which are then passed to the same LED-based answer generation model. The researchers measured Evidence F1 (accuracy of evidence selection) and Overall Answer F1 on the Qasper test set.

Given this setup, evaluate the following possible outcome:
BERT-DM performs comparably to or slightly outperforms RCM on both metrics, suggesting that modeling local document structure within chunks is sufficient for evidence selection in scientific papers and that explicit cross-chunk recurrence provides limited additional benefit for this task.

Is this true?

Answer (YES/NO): YES